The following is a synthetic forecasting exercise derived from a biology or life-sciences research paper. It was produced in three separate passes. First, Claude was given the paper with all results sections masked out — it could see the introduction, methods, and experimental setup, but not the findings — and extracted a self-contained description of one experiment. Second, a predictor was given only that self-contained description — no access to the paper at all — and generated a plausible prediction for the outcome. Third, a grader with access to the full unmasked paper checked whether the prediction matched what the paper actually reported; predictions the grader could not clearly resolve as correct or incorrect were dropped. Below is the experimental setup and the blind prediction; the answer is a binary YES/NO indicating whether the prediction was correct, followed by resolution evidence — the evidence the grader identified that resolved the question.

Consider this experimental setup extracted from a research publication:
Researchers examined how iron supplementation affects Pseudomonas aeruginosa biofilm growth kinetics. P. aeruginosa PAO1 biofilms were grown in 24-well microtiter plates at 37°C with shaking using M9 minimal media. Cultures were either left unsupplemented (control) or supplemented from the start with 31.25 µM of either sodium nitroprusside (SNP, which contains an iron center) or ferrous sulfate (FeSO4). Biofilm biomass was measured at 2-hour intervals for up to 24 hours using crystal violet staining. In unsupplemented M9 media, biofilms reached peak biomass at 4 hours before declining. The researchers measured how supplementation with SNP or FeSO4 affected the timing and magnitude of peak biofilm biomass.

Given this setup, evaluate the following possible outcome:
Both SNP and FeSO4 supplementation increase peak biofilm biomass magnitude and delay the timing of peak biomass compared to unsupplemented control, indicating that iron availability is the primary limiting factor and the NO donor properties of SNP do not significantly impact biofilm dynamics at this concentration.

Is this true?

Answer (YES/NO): YES